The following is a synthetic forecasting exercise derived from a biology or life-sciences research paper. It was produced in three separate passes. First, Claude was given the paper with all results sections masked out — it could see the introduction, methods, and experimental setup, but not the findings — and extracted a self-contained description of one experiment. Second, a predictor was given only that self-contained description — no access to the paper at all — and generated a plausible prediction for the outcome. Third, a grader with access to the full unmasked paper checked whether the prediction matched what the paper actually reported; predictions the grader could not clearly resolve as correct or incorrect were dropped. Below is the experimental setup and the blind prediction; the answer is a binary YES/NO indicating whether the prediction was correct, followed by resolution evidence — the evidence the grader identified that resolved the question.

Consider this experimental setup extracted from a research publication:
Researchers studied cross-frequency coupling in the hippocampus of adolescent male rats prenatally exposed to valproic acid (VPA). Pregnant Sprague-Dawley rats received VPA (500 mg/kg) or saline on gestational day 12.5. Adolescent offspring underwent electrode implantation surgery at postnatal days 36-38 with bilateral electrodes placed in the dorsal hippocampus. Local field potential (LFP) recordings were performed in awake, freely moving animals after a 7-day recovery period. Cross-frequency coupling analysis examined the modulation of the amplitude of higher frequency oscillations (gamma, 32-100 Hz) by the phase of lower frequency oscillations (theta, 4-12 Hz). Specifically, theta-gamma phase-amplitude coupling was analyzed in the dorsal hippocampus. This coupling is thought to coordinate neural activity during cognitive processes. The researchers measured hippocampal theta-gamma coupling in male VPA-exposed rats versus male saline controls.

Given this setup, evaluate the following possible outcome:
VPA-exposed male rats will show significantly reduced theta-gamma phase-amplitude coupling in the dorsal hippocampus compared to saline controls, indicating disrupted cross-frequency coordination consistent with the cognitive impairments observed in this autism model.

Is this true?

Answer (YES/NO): NO